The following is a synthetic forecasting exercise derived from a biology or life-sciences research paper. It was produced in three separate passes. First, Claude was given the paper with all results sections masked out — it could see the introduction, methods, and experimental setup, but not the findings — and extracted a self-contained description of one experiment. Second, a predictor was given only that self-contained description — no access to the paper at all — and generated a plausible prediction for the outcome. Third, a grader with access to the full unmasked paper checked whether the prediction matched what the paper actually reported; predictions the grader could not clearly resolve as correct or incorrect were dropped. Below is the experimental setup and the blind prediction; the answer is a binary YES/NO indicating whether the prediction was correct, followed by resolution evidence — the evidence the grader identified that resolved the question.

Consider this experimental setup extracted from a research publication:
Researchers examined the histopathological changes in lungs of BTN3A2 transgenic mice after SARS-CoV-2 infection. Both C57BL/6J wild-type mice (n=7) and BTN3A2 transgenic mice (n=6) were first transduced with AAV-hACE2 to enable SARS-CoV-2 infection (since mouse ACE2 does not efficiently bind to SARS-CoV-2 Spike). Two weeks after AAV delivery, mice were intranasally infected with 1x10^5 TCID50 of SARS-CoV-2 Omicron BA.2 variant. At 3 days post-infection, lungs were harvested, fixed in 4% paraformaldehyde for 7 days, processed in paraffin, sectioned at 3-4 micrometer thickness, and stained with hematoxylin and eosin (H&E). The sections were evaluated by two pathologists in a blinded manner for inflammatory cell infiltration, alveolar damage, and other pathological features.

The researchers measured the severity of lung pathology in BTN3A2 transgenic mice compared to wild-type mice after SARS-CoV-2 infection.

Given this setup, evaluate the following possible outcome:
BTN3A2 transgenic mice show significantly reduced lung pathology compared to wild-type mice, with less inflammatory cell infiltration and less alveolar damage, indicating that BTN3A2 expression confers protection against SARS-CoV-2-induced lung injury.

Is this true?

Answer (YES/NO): YES